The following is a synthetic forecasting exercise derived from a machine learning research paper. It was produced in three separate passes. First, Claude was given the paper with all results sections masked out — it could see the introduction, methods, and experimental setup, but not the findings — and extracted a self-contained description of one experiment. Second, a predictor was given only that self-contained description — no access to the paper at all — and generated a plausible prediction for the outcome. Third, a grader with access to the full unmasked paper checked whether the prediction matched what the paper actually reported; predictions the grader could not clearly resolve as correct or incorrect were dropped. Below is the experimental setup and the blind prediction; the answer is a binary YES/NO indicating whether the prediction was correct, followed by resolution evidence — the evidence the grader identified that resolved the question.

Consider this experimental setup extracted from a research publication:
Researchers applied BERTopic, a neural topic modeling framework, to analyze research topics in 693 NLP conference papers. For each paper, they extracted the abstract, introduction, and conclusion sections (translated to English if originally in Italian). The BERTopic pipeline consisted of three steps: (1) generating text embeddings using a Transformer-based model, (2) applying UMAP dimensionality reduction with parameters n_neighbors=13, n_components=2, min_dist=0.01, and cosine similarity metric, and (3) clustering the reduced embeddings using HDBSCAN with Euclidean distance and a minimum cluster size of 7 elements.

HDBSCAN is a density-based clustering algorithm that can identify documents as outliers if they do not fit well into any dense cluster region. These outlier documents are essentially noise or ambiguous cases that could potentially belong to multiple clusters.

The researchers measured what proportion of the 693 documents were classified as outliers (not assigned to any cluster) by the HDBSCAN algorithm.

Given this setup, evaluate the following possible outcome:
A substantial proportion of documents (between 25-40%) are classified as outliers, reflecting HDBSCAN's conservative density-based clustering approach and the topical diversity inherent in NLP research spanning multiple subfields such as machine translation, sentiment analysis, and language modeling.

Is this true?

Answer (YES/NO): YES